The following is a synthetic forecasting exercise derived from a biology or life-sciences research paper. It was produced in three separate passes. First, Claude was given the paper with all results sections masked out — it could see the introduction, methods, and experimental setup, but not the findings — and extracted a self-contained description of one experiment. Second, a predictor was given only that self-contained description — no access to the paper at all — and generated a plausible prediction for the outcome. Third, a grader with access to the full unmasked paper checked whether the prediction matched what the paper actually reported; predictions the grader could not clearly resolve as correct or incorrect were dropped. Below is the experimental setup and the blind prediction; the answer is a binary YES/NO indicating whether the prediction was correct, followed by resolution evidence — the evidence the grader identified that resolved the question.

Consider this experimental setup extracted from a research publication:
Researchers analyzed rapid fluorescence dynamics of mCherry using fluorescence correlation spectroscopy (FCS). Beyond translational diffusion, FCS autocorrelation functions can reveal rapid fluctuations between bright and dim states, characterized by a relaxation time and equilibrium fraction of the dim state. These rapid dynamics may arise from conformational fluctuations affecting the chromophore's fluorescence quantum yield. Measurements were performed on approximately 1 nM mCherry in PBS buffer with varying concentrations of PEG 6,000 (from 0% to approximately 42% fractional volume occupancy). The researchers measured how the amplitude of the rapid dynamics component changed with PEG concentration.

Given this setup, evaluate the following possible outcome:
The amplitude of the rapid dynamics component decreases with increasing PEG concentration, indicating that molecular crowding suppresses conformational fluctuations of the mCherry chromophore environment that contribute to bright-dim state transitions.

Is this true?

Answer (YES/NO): YES